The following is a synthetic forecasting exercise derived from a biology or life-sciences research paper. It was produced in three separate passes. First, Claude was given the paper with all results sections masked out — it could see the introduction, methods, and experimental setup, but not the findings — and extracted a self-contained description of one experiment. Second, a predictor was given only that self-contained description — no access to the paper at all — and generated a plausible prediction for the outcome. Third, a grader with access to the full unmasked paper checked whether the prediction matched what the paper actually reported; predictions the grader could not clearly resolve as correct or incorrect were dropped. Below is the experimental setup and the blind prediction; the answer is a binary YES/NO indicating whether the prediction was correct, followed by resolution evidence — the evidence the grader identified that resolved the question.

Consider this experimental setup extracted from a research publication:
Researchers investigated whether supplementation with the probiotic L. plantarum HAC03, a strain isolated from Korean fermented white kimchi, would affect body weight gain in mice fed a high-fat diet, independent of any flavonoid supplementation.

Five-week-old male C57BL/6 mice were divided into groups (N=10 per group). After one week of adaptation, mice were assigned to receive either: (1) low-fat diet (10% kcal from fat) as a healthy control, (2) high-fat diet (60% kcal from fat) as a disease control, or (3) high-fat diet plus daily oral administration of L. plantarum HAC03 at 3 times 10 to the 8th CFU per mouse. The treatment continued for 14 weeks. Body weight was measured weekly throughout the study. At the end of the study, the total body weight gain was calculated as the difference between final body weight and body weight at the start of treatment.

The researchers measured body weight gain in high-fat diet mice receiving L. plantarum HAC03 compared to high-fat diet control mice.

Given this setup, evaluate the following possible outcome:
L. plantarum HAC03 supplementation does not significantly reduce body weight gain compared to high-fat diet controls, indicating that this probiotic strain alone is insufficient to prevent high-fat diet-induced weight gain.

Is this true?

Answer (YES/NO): NO